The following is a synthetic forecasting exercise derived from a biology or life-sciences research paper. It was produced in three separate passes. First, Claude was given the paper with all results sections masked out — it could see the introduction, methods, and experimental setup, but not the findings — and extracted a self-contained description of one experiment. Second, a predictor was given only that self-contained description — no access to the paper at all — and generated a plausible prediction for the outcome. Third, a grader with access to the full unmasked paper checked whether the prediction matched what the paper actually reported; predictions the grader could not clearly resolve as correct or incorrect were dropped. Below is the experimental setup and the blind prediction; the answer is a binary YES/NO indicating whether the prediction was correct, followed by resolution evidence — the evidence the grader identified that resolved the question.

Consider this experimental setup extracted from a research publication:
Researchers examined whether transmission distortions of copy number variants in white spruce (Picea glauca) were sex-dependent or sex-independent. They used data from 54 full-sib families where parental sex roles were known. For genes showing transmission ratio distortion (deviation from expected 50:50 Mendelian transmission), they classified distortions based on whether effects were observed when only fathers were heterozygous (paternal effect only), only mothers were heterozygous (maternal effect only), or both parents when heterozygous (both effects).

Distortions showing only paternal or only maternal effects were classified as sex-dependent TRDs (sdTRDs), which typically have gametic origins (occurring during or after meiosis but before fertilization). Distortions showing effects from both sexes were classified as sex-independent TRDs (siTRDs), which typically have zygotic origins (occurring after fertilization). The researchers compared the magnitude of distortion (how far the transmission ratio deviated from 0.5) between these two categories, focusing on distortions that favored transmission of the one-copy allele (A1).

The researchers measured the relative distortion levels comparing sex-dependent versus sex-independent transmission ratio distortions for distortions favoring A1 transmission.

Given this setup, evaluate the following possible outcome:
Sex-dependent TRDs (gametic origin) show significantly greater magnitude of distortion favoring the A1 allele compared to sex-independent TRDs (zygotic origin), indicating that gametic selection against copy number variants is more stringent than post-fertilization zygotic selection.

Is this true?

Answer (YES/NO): NO